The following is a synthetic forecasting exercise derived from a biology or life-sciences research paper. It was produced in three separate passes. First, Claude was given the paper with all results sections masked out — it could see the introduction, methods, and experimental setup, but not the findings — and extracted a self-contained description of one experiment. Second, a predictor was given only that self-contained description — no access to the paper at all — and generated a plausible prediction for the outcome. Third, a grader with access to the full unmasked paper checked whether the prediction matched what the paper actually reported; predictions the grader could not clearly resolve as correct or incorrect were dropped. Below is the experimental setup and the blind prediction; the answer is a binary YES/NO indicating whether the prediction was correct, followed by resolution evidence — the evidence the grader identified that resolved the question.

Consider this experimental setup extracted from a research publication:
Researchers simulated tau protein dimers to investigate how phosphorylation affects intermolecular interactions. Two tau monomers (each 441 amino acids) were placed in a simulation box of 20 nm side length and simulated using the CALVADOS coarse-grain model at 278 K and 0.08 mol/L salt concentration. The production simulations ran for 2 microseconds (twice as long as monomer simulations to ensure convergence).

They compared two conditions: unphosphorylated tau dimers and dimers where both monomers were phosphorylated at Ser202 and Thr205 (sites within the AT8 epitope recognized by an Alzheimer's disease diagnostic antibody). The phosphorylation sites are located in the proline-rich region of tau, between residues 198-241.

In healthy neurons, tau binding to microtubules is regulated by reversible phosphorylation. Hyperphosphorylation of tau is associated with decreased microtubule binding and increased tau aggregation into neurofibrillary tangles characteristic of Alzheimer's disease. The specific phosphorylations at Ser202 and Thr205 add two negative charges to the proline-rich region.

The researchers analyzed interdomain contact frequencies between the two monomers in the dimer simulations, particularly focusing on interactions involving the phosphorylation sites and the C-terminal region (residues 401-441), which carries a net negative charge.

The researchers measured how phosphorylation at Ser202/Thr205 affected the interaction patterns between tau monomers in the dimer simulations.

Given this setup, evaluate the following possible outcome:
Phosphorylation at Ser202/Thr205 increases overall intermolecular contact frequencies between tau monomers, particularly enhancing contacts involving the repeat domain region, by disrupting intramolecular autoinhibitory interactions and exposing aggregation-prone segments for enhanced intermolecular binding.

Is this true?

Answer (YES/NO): NO